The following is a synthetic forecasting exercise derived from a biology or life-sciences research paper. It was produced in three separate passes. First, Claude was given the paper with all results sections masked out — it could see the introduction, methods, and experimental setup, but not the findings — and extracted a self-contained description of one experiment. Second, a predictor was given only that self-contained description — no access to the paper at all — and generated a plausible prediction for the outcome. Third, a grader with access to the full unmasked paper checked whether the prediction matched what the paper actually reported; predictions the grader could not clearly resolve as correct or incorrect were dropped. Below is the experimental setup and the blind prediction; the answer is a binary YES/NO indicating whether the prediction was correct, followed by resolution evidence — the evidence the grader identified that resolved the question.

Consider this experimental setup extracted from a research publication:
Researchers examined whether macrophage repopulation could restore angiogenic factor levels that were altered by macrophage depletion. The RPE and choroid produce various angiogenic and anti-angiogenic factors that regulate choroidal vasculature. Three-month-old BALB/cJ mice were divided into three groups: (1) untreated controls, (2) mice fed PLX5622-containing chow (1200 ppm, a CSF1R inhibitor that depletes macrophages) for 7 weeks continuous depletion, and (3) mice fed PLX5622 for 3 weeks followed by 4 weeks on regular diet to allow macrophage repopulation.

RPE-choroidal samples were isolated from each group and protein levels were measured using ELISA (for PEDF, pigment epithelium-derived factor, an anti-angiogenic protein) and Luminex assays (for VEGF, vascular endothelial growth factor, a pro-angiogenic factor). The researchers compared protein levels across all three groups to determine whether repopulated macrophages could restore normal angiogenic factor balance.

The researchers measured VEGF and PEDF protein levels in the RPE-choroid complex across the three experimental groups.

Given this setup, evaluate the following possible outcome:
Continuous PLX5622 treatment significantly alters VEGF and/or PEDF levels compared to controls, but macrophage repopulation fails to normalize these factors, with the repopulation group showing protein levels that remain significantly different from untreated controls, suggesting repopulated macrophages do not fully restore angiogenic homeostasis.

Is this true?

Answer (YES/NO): NO